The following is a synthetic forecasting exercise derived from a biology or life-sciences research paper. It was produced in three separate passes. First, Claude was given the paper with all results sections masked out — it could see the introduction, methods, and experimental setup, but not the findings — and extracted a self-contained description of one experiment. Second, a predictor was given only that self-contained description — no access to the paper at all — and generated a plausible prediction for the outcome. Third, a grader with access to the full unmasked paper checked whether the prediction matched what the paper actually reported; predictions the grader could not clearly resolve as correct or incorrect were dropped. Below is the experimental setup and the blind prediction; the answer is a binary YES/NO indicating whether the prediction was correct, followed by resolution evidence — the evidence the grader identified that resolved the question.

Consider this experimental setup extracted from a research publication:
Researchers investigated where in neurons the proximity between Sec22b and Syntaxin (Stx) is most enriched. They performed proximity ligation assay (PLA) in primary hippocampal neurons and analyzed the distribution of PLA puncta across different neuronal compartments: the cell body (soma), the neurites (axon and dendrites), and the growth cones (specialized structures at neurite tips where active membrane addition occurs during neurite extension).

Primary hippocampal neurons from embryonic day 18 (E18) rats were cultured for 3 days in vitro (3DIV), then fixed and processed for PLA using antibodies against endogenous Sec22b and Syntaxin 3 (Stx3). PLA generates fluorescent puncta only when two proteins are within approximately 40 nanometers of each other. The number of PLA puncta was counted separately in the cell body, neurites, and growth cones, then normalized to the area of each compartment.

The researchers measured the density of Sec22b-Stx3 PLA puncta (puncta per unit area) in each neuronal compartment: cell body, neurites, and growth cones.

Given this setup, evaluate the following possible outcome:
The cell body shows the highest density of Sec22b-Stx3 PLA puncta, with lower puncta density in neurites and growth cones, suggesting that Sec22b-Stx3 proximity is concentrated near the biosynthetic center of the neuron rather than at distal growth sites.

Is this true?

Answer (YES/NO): NO